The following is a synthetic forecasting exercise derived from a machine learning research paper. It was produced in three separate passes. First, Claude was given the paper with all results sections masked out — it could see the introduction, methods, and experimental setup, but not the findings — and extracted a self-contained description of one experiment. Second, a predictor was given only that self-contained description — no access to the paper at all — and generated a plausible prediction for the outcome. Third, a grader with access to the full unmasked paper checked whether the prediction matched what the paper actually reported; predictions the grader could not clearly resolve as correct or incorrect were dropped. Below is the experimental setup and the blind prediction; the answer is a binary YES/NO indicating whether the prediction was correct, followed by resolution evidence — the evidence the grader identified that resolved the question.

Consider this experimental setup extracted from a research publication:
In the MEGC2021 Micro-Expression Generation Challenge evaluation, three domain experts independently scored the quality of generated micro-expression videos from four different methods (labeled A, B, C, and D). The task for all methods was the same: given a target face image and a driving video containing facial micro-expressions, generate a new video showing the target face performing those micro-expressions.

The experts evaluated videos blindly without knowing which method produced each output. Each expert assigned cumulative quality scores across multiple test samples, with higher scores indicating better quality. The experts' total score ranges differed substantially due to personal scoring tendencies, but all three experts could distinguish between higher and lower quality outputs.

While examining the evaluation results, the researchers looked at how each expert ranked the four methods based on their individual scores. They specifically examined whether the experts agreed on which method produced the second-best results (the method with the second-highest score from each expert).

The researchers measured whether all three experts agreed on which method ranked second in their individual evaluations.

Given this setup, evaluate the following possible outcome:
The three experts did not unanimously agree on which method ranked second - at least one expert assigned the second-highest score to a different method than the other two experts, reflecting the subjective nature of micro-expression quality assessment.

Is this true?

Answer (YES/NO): YES